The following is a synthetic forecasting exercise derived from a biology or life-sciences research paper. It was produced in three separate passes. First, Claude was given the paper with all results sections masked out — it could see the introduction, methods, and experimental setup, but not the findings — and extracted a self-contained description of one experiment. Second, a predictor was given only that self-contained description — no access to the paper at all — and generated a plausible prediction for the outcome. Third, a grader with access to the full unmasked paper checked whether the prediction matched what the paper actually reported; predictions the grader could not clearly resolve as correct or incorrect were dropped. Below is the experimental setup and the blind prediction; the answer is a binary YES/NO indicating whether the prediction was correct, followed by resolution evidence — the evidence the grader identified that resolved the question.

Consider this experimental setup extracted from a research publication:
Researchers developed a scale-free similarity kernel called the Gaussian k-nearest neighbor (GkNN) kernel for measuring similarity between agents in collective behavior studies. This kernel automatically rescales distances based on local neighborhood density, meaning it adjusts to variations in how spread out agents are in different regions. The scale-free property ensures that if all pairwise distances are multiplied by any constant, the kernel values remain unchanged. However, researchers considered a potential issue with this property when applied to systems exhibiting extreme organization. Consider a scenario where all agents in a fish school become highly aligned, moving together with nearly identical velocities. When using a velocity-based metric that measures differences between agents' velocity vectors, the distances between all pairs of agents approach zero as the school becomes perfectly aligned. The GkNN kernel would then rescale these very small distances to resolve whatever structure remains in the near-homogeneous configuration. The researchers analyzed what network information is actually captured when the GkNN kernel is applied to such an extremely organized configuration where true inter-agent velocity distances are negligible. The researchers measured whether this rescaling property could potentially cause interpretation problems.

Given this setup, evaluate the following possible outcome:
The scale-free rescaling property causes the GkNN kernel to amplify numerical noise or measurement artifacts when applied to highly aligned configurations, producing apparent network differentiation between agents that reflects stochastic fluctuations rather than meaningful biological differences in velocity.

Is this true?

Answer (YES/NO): YES